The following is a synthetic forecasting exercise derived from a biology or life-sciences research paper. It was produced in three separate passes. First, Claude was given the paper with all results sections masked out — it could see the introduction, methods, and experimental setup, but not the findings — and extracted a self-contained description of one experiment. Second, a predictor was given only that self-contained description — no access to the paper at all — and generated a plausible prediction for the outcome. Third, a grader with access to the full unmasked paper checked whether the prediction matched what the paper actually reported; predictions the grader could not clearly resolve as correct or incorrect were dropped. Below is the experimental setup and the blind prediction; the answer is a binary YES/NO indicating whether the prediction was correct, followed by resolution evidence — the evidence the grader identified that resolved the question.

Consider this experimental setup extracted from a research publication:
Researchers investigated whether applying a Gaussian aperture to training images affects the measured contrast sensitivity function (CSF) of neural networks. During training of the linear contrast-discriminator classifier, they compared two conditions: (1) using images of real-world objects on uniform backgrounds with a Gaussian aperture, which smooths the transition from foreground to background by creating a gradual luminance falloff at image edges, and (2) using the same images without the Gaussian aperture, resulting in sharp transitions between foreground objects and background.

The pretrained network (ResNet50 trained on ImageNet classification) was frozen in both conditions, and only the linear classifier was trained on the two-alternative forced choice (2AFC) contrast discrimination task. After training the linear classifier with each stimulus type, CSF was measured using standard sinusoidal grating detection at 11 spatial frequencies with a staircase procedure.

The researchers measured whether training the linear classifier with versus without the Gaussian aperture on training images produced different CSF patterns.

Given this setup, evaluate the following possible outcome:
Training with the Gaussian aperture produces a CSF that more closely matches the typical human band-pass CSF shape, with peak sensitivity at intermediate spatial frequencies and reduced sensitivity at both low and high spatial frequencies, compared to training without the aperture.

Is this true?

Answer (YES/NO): NO